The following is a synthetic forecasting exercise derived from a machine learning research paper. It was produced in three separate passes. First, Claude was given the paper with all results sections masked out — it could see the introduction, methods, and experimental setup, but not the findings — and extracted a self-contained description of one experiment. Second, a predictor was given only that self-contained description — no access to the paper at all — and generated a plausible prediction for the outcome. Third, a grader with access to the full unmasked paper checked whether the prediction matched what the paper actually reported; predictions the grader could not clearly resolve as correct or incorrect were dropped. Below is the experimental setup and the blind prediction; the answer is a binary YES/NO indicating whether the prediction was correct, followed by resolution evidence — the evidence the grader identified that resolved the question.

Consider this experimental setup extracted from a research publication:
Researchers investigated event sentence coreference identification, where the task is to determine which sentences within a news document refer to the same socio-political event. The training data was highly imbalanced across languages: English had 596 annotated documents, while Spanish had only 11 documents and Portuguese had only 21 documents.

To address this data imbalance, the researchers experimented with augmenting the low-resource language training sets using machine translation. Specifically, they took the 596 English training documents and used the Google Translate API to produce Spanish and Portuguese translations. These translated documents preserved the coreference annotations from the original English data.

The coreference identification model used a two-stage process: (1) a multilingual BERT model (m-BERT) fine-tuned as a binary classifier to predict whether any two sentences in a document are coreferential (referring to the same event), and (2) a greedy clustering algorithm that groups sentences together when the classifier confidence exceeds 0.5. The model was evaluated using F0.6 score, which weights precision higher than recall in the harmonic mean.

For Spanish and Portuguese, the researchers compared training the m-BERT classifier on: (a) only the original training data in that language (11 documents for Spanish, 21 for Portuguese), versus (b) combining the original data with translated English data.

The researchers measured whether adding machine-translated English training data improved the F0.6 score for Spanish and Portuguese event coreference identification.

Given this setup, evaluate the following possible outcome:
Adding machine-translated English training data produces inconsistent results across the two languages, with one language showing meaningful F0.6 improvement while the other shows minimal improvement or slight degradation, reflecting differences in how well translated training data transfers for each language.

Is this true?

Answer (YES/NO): NO